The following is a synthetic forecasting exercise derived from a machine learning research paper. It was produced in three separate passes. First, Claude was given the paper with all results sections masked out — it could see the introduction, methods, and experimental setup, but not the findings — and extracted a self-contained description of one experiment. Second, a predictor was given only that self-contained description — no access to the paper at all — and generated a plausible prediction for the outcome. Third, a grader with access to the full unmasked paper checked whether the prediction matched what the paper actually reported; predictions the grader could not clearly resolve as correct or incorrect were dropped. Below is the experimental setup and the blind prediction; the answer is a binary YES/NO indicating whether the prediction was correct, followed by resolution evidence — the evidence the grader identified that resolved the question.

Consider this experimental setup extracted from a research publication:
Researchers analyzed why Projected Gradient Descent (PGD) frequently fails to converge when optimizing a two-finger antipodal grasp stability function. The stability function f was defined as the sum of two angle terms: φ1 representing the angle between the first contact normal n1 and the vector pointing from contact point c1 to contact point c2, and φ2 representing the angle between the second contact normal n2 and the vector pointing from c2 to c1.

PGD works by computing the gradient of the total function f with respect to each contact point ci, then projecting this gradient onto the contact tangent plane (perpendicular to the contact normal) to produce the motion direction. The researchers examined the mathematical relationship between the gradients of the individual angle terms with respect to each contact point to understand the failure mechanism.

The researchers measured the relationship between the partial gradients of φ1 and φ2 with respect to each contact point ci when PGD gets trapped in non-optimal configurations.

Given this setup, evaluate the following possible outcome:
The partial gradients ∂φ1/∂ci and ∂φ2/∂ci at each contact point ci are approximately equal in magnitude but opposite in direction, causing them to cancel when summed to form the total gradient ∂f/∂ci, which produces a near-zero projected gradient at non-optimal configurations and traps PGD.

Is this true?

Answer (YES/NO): NO